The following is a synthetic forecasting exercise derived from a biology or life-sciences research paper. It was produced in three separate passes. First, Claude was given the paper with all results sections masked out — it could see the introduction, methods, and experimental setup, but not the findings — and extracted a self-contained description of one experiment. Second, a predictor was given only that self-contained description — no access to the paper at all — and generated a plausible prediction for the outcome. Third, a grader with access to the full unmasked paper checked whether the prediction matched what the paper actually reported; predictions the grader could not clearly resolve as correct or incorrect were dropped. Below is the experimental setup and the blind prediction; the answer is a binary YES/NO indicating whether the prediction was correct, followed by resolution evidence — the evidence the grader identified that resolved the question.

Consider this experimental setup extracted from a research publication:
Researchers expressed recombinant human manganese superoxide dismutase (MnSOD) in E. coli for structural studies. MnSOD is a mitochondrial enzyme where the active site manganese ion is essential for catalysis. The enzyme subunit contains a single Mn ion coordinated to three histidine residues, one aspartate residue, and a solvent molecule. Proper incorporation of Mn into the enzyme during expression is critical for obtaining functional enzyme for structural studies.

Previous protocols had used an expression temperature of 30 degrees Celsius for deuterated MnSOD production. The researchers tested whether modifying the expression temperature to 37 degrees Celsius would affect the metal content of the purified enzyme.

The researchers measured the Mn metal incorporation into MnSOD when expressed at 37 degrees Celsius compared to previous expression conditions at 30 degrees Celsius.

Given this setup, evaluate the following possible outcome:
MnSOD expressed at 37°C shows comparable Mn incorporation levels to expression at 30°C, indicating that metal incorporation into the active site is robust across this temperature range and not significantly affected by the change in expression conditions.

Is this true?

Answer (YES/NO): NO